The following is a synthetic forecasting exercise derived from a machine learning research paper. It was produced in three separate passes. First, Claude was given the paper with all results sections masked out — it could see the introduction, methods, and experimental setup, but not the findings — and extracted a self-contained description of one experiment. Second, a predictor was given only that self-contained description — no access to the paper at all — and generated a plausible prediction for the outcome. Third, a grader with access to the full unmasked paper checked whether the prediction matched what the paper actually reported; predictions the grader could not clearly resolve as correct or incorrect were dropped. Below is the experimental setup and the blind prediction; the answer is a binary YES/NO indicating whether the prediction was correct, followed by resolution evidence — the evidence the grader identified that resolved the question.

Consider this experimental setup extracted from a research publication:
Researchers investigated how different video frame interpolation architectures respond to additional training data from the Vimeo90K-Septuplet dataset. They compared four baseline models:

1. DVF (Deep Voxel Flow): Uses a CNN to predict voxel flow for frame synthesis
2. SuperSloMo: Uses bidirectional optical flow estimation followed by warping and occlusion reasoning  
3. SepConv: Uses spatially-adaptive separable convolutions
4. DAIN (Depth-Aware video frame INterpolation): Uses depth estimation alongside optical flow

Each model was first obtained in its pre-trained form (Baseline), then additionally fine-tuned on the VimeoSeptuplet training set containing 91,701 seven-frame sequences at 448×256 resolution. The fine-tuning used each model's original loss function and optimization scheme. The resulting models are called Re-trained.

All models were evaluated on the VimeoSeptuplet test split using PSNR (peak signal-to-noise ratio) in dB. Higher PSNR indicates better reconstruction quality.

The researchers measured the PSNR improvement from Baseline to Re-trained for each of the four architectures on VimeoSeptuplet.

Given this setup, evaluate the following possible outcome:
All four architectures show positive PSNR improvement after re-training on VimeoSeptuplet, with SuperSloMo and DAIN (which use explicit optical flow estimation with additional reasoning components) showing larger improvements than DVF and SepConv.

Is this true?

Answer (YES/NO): NO